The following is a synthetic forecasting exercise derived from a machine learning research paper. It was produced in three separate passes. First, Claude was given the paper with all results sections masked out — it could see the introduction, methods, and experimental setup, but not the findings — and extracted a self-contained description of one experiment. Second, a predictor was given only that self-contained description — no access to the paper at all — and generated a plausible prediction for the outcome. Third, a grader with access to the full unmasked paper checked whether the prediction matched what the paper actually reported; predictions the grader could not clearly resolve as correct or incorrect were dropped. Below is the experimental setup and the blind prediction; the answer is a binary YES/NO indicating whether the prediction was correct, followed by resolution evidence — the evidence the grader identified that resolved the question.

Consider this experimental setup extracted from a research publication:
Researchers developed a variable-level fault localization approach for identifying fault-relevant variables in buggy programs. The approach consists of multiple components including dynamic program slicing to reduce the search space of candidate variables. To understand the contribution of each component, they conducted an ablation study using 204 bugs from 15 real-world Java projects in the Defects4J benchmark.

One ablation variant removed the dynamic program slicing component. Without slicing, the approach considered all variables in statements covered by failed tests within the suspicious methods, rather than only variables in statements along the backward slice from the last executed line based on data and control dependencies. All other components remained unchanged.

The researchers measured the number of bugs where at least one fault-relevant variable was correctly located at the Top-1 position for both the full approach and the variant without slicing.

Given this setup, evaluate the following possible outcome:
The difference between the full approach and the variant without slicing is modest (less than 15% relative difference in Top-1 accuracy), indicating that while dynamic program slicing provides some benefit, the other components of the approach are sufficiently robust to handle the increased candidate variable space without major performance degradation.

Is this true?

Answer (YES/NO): NO